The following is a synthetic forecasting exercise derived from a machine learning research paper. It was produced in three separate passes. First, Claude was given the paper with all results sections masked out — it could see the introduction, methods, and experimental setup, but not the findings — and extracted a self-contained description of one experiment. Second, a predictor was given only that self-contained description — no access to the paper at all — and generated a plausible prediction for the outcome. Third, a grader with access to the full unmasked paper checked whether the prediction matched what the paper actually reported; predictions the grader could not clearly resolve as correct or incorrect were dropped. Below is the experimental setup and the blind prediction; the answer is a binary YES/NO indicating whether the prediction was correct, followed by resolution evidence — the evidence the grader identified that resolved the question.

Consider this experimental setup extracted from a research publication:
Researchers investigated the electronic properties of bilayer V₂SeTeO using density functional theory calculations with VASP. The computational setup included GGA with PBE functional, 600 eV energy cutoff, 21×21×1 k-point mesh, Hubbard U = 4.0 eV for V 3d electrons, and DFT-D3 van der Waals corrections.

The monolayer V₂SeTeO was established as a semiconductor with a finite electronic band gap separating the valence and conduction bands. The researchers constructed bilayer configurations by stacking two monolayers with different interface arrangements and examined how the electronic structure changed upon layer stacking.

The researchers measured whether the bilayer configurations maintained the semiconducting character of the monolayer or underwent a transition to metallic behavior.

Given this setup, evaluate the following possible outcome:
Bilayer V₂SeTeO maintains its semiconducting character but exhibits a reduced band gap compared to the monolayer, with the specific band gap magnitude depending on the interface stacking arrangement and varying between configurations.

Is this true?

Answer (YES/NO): NO